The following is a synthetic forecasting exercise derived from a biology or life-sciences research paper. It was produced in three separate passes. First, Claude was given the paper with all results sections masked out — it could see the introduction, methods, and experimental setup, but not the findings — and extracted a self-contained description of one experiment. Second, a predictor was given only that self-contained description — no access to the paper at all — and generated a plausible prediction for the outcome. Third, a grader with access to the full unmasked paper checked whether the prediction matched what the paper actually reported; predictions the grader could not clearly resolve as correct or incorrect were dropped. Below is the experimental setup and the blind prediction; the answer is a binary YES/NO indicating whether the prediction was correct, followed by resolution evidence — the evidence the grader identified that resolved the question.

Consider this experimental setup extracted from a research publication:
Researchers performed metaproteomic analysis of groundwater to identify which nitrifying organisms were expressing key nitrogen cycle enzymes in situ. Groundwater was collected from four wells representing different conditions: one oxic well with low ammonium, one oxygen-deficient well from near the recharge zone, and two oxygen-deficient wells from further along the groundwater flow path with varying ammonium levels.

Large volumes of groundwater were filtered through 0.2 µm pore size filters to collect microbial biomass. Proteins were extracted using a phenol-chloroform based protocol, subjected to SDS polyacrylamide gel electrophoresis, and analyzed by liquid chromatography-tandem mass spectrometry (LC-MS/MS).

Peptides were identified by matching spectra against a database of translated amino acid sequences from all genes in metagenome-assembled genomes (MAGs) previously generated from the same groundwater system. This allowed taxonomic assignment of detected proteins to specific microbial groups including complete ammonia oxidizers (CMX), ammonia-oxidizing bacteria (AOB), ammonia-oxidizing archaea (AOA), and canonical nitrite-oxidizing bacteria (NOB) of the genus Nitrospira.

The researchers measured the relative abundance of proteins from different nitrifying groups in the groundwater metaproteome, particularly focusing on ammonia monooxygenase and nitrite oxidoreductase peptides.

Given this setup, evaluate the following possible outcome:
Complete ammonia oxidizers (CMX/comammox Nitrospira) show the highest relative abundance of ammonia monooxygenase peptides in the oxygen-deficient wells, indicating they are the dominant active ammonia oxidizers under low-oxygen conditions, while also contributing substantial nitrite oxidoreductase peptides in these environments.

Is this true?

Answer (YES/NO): NO